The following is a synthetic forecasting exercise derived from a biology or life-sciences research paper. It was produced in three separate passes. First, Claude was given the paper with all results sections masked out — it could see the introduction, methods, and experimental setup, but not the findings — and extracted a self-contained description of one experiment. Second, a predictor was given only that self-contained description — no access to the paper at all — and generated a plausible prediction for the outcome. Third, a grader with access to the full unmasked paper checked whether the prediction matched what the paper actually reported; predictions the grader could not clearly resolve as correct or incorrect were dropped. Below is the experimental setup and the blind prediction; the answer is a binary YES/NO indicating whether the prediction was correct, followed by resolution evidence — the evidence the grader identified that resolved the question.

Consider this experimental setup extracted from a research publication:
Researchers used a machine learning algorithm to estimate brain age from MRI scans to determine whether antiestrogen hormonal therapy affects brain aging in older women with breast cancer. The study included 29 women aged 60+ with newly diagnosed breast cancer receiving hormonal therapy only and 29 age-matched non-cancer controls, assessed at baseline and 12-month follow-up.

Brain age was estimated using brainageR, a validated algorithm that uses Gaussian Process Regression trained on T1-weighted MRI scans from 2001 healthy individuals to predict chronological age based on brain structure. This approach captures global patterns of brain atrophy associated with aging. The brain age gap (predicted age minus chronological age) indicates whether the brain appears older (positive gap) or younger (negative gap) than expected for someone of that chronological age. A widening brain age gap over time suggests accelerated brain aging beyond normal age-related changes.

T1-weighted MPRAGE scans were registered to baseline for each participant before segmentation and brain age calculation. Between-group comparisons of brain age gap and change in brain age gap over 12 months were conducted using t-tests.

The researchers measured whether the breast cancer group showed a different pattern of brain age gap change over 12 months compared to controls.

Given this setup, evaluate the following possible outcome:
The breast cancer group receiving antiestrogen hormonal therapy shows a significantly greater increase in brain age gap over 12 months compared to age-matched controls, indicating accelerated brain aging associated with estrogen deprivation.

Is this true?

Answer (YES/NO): NO